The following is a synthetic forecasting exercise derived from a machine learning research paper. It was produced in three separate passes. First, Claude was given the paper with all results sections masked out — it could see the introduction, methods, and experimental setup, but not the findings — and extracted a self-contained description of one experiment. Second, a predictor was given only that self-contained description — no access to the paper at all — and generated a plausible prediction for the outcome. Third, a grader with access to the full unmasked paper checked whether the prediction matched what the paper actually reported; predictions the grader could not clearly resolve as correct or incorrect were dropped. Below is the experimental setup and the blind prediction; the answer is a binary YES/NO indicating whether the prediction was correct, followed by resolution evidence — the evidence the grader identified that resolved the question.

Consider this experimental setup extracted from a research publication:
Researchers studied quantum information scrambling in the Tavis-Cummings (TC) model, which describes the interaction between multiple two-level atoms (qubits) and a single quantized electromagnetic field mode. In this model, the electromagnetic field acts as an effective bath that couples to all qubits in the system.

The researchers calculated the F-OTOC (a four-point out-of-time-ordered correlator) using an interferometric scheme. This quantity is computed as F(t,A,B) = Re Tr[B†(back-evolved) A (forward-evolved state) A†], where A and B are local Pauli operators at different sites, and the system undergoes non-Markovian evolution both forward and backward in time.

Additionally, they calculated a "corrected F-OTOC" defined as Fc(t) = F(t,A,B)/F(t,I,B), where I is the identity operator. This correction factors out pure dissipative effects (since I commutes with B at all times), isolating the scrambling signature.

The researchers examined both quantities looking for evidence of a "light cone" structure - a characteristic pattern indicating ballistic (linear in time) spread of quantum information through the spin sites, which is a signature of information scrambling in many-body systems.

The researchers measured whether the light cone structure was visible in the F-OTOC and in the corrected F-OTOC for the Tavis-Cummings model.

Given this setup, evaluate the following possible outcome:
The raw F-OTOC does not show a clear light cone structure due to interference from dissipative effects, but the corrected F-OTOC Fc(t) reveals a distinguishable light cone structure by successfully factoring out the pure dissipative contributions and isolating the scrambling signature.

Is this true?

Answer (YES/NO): YES